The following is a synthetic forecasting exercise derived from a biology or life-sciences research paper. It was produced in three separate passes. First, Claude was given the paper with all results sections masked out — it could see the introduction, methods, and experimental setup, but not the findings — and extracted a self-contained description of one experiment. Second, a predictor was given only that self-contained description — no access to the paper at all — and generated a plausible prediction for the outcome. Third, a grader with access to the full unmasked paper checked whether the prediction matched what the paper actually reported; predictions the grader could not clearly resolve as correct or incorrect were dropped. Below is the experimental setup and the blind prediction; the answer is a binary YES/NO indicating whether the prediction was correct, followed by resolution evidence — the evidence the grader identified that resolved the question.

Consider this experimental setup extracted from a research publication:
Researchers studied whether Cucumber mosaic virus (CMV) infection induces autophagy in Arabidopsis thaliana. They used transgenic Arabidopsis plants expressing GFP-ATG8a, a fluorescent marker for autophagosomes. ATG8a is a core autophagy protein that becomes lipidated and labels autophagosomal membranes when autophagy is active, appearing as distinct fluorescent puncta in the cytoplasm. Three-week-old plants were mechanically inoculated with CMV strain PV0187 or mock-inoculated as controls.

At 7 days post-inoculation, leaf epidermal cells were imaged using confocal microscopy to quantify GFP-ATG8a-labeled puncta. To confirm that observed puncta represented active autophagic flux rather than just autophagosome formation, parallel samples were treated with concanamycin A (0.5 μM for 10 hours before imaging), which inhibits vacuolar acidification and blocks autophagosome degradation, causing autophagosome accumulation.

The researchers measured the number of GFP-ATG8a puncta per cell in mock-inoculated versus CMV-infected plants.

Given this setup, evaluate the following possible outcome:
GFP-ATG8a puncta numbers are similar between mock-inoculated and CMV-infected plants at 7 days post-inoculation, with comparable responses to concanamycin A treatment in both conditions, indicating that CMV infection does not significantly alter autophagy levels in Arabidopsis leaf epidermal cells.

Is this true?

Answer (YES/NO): NO